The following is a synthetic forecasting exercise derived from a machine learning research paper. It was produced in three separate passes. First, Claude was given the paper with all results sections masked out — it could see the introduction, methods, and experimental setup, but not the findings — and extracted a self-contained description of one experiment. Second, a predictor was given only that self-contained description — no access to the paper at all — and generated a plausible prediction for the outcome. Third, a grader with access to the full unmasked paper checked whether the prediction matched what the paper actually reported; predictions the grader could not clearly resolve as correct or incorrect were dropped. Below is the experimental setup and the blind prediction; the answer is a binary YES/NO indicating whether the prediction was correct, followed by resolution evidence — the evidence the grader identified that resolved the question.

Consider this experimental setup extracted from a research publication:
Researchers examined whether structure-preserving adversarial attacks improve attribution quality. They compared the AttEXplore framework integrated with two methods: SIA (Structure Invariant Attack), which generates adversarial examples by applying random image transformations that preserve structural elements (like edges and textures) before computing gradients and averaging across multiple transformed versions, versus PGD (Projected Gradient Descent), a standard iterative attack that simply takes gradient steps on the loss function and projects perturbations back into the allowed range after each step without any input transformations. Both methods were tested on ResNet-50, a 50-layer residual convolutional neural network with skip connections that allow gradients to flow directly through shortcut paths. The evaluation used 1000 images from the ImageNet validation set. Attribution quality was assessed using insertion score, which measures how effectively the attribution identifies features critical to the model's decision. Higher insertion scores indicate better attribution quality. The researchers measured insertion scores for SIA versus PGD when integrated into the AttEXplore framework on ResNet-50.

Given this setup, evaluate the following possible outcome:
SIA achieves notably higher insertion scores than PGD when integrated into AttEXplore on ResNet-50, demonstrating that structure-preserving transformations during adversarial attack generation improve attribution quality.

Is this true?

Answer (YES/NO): NO